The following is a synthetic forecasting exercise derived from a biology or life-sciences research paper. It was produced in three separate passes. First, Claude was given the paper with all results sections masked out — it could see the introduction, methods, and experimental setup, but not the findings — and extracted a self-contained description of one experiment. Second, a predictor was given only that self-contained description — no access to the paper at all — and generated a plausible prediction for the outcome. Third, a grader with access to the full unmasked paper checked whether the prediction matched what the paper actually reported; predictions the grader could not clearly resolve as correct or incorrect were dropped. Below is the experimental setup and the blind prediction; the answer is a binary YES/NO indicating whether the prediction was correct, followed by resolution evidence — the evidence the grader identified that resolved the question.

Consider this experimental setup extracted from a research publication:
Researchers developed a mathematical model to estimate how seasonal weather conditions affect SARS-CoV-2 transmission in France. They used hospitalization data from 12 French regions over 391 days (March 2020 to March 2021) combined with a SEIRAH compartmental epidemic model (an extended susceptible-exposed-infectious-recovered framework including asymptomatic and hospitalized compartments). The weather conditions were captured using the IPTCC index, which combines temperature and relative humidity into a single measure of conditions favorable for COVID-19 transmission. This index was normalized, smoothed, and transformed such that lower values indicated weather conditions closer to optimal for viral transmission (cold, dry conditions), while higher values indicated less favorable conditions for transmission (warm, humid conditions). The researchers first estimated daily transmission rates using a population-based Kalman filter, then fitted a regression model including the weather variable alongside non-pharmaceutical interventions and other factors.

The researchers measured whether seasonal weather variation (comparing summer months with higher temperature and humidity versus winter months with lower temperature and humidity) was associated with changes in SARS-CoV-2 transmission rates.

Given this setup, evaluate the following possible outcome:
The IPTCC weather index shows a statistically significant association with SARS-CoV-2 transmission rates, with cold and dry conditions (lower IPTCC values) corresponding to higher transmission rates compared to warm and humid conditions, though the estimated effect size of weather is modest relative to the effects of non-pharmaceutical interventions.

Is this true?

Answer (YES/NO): YES